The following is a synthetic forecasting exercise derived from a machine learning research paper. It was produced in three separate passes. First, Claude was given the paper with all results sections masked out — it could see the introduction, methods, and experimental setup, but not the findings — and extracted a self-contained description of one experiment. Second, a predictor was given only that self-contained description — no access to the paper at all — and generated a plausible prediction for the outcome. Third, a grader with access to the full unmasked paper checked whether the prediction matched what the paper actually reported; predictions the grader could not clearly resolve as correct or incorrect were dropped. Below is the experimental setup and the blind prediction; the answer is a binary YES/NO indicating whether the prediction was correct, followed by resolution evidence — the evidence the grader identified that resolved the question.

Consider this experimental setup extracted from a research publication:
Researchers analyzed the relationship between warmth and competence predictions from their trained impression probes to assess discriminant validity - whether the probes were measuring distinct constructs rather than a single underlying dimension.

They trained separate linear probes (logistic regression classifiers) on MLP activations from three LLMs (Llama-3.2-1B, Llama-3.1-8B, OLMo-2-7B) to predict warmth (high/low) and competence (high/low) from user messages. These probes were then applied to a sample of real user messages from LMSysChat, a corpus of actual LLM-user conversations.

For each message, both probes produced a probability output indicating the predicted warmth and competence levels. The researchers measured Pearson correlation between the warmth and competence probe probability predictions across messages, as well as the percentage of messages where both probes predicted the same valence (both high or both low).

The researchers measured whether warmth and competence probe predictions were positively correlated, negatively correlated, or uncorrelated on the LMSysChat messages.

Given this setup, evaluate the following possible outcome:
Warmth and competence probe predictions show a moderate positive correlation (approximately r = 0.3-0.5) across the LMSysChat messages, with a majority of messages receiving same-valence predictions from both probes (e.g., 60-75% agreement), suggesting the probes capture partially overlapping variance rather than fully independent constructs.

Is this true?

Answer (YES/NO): NO